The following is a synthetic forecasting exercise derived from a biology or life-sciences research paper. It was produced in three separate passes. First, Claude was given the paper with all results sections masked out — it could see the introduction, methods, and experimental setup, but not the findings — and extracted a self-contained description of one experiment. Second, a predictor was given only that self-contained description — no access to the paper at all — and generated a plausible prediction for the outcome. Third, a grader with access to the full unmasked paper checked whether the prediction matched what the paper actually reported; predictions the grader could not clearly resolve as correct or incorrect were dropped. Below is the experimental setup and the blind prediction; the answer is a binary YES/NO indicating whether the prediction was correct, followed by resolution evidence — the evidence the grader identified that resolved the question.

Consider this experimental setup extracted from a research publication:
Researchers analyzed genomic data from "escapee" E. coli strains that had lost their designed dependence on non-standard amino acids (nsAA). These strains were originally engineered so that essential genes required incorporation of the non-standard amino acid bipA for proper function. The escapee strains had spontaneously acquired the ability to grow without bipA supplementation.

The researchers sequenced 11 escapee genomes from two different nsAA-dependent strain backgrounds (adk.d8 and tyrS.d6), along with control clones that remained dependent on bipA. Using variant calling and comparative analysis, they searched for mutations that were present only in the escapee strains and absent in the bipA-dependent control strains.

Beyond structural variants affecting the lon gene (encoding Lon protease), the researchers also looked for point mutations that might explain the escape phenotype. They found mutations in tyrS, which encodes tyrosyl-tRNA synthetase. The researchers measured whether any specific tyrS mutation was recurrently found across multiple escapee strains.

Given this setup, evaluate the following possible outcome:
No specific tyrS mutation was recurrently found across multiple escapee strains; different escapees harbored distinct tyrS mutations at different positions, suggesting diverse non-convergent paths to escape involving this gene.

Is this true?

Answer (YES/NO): NO